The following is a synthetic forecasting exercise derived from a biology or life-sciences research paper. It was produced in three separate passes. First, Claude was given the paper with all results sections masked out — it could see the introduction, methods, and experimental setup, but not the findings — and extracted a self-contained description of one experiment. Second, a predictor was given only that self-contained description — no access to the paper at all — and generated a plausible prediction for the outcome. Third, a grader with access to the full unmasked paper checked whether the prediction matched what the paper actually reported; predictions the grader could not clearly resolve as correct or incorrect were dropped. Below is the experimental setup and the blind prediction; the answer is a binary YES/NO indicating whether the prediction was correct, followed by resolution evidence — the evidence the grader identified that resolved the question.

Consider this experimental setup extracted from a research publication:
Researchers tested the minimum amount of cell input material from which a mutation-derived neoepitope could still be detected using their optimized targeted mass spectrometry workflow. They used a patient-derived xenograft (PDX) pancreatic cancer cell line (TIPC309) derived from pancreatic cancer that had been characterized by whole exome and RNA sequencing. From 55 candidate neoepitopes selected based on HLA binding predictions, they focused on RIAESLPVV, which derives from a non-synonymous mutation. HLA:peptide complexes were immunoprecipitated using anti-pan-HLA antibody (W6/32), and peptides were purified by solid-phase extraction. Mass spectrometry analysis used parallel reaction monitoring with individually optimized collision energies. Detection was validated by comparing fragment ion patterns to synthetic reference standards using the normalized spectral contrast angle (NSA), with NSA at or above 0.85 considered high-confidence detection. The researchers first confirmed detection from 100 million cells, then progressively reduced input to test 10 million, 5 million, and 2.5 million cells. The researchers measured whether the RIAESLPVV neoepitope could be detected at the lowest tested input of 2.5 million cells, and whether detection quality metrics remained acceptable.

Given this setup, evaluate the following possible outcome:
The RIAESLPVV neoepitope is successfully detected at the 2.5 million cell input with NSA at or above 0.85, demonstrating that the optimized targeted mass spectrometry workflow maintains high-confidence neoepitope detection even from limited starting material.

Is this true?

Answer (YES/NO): YES